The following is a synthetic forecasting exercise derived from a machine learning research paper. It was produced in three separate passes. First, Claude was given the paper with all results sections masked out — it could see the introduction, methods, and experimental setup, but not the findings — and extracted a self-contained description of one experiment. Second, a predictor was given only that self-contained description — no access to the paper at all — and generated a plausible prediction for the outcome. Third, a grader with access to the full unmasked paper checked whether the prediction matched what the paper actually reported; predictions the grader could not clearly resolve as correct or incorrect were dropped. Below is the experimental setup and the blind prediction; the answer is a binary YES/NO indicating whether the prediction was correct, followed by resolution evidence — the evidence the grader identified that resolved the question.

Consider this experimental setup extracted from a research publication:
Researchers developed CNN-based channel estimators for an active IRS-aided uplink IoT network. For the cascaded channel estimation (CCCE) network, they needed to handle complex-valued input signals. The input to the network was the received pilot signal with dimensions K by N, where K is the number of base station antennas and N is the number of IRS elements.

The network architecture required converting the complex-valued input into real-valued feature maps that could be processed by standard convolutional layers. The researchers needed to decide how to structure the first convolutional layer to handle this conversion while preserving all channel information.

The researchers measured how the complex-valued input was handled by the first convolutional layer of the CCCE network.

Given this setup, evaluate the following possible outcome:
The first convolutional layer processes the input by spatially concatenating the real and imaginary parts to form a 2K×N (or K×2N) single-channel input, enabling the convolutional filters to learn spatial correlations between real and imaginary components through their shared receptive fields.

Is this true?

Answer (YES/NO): NO